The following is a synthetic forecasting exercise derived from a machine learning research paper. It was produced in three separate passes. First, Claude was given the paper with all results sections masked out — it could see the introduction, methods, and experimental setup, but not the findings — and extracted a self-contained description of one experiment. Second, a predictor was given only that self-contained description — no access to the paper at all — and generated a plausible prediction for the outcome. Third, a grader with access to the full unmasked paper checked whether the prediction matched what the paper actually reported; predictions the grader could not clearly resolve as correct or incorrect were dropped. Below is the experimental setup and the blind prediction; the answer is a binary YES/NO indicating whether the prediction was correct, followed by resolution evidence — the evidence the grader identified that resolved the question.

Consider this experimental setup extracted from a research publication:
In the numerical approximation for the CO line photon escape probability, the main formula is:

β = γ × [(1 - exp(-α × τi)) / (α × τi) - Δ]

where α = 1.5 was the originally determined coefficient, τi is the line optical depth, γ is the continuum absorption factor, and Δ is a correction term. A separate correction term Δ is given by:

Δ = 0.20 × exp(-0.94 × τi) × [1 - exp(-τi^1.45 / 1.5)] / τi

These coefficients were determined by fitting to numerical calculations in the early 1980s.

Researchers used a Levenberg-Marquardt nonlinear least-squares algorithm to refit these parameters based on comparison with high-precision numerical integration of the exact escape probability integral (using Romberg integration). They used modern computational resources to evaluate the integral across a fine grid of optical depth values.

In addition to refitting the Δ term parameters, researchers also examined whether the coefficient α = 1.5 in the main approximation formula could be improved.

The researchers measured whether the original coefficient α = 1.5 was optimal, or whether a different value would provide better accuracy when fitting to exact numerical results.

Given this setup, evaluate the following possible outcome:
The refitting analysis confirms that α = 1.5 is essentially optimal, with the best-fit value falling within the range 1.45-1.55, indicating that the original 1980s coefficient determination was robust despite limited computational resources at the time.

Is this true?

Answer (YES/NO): NO